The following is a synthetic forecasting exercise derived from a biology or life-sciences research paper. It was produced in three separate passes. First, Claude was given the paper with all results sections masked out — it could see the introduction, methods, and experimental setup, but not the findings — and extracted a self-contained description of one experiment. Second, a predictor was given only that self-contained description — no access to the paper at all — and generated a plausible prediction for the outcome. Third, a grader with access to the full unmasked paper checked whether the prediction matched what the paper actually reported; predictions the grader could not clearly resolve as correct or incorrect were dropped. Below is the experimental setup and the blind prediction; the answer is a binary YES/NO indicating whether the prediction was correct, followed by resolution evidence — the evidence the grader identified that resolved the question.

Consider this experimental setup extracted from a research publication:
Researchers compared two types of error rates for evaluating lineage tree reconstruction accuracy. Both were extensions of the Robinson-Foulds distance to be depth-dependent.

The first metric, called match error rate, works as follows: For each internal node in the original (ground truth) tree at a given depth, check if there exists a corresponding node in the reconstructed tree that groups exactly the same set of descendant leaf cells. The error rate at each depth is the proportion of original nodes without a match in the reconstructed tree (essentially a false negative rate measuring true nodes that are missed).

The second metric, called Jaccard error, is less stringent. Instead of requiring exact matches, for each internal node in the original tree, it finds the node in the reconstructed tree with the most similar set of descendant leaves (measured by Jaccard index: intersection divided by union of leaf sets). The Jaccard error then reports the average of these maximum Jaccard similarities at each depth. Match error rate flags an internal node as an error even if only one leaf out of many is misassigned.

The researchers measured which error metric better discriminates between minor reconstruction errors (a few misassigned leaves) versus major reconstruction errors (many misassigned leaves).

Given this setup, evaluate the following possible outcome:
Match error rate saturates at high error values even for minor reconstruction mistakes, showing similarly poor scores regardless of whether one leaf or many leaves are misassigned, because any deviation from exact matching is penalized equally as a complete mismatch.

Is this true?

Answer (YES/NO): YES